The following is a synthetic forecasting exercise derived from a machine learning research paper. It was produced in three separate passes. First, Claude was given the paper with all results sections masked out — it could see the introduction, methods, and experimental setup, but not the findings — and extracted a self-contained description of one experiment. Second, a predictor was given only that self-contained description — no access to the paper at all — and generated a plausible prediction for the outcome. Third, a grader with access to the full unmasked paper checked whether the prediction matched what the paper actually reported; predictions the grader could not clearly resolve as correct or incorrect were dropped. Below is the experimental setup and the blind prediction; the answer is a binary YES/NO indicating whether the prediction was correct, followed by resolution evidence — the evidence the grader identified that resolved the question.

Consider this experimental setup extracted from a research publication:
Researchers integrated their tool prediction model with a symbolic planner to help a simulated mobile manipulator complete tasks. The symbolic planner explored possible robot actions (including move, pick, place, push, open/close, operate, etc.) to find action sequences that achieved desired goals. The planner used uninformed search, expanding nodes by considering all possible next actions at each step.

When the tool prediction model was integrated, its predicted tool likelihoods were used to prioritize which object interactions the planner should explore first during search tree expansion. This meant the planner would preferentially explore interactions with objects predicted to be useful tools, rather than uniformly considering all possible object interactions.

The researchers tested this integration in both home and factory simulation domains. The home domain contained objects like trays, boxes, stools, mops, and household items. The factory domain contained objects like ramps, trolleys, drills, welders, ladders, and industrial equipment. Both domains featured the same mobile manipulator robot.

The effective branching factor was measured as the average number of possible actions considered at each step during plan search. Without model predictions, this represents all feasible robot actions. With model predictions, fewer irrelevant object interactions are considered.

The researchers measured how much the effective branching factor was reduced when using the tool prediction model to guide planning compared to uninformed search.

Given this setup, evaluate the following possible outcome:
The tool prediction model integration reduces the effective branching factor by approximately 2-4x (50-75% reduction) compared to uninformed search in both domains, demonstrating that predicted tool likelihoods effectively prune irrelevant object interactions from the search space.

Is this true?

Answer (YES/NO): NO